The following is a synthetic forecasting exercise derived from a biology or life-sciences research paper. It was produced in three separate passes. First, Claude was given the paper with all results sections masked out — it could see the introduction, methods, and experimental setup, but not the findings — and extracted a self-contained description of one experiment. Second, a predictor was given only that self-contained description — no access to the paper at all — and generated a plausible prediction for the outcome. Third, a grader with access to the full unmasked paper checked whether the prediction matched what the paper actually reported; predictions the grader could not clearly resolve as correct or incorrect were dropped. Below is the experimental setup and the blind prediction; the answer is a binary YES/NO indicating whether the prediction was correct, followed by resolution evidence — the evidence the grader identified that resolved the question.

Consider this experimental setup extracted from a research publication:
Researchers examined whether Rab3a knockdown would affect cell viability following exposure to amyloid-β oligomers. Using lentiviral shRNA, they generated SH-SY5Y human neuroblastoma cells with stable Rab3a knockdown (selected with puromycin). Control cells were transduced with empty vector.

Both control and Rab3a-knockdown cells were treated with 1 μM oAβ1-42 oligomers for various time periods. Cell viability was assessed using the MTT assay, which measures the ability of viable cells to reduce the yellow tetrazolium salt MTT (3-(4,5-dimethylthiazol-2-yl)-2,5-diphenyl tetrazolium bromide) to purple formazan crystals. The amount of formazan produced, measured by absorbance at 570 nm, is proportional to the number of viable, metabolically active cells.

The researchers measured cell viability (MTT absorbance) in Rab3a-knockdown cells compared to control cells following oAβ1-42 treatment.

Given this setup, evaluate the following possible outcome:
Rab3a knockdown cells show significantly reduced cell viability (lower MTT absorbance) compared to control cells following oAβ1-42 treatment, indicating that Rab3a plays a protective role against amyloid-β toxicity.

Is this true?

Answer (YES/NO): YES